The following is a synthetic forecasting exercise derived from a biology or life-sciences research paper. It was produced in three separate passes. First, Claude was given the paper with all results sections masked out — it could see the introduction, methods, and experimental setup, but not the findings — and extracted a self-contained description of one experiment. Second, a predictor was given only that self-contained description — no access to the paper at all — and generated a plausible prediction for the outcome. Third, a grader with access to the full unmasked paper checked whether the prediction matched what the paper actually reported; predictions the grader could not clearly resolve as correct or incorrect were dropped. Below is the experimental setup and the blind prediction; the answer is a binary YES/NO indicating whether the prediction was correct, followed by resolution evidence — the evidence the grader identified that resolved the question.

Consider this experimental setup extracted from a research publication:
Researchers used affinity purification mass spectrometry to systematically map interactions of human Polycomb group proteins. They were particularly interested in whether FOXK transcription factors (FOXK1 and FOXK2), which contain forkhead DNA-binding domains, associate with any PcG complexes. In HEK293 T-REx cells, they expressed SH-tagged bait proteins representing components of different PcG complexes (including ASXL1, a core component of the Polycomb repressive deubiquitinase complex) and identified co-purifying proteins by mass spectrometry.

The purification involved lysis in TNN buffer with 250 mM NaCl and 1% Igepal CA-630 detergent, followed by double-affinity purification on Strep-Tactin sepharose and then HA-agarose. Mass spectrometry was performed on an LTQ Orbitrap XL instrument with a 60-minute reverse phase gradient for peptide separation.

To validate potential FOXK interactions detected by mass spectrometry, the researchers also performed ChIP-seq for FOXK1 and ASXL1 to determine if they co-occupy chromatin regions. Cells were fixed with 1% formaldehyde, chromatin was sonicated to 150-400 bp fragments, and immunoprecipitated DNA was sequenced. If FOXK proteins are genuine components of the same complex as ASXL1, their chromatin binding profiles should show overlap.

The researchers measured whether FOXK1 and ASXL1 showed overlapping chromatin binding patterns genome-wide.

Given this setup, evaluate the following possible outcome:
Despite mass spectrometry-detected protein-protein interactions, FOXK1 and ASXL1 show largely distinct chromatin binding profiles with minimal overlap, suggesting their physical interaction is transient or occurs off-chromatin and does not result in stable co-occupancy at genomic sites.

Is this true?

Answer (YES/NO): NO